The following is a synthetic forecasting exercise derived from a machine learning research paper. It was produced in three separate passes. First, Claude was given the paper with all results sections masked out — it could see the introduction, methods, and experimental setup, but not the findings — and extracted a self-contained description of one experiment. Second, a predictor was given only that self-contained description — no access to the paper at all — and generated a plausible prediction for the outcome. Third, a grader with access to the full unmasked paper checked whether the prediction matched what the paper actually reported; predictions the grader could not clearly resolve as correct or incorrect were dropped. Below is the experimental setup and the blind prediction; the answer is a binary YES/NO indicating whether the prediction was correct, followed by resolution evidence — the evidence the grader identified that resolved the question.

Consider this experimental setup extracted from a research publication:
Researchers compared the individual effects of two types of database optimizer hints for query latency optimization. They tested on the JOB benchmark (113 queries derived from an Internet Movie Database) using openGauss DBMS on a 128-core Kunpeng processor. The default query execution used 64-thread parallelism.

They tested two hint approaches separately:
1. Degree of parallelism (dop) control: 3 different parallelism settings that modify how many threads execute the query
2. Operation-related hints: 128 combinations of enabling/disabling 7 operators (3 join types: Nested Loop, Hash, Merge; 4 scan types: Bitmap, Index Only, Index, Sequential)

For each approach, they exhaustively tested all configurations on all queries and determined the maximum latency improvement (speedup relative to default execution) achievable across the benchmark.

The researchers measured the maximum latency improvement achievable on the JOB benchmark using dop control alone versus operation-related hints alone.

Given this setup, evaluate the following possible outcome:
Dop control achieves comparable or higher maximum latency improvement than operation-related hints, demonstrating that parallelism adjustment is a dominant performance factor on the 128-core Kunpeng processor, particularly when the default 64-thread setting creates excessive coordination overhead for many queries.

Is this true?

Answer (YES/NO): NO